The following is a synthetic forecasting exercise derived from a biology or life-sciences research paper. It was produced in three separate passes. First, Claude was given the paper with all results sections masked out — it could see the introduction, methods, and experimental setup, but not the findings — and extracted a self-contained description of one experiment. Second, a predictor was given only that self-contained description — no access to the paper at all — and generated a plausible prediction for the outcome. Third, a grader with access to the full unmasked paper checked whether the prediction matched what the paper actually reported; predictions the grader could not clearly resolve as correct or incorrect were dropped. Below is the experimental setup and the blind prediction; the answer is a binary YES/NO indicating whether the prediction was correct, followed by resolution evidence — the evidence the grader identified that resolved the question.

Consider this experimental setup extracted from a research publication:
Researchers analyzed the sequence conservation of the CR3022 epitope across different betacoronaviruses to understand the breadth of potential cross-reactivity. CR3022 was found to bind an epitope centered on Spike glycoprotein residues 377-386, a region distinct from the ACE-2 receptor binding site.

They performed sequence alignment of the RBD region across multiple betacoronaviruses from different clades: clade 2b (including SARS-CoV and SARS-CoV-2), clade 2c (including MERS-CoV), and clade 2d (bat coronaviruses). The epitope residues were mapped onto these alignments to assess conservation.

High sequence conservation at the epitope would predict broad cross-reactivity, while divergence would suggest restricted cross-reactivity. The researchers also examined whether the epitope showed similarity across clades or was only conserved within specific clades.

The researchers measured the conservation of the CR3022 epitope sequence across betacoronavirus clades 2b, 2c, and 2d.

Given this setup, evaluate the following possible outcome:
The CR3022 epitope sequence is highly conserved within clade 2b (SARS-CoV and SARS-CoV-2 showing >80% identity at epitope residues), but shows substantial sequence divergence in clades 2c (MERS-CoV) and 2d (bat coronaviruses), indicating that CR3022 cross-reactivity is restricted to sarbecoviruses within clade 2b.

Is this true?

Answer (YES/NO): NO